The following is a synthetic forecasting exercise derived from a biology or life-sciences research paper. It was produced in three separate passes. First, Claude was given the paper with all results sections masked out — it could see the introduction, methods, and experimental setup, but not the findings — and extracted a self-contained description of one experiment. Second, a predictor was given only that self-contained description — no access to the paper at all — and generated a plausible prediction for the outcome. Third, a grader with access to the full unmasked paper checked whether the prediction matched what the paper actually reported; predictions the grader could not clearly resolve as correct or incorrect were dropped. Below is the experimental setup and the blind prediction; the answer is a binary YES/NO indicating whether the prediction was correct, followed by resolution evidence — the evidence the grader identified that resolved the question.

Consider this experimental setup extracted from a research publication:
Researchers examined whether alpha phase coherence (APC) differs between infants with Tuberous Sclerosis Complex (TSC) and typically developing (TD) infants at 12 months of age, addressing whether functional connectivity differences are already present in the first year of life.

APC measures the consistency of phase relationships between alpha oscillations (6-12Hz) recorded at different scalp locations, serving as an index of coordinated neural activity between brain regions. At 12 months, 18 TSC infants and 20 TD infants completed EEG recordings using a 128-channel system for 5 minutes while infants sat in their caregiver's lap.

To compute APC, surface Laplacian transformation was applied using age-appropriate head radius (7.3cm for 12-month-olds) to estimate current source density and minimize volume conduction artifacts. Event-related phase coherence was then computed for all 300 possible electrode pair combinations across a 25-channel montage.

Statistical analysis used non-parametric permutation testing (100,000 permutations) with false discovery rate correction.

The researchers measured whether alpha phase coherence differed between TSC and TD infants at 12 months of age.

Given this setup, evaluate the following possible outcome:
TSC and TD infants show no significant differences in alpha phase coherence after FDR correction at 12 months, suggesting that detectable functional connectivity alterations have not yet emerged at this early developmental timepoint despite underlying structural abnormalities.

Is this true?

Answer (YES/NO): NO